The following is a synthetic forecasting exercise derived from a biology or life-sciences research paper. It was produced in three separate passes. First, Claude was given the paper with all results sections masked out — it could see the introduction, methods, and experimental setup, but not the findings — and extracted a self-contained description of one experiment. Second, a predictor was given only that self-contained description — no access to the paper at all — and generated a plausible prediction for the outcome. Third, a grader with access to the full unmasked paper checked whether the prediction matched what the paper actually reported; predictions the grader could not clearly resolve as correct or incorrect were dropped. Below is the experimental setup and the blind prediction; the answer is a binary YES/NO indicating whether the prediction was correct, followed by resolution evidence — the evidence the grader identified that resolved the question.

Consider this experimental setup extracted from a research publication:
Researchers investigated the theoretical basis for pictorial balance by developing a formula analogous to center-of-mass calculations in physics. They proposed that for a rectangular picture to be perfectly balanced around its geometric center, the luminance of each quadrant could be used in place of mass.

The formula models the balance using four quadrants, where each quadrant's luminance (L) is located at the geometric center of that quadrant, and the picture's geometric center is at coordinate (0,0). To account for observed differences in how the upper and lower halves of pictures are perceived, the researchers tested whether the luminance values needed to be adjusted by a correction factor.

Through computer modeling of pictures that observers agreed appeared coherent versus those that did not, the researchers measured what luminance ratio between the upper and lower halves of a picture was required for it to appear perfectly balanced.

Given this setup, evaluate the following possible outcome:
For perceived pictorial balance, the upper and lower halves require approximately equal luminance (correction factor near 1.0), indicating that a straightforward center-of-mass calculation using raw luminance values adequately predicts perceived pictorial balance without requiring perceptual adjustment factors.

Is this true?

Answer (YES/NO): NO